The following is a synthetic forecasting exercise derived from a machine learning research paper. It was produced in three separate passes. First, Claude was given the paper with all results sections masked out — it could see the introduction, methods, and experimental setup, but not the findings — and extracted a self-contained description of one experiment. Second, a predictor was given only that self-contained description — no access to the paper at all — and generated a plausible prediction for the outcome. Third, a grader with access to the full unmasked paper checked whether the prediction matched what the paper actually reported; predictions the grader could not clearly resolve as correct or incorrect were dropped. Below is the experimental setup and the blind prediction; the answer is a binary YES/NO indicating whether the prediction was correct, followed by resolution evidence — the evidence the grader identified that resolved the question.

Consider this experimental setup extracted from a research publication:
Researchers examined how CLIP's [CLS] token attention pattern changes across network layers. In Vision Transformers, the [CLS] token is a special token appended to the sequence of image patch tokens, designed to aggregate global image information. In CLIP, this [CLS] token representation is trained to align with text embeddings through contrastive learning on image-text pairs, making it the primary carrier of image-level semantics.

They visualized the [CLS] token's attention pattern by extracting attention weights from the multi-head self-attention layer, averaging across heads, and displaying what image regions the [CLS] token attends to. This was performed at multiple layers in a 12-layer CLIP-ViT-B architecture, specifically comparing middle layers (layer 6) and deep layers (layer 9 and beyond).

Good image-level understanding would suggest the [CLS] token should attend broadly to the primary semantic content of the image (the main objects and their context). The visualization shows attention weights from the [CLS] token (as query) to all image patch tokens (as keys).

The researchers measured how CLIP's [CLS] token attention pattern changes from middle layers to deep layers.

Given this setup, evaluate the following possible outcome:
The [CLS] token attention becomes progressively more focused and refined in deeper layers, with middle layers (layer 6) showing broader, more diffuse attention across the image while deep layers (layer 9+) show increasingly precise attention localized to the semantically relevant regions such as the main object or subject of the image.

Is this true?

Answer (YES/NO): NO